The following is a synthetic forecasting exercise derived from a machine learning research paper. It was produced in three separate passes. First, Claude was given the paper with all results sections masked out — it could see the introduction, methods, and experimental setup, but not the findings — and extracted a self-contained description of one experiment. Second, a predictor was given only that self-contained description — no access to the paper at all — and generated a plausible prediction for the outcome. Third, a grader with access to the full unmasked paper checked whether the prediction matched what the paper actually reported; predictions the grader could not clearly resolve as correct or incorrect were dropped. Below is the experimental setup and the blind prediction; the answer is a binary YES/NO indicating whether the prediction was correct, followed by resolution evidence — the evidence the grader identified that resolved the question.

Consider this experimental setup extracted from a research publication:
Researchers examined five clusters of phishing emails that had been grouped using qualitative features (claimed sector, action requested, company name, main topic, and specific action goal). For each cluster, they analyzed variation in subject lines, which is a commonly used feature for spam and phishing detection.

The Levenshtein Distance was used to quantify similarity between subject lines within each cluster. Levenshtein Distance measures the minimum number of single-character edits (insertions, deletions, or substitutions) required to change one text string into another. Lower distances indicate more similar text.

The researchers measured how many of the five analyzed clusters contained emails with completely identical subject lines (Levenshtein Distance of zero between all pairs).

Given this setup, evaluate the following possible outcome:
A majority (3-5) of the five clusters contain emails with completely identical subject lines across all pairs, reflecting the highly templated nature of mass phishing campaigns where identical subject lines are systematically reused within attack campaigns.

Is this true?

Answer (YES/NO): NO